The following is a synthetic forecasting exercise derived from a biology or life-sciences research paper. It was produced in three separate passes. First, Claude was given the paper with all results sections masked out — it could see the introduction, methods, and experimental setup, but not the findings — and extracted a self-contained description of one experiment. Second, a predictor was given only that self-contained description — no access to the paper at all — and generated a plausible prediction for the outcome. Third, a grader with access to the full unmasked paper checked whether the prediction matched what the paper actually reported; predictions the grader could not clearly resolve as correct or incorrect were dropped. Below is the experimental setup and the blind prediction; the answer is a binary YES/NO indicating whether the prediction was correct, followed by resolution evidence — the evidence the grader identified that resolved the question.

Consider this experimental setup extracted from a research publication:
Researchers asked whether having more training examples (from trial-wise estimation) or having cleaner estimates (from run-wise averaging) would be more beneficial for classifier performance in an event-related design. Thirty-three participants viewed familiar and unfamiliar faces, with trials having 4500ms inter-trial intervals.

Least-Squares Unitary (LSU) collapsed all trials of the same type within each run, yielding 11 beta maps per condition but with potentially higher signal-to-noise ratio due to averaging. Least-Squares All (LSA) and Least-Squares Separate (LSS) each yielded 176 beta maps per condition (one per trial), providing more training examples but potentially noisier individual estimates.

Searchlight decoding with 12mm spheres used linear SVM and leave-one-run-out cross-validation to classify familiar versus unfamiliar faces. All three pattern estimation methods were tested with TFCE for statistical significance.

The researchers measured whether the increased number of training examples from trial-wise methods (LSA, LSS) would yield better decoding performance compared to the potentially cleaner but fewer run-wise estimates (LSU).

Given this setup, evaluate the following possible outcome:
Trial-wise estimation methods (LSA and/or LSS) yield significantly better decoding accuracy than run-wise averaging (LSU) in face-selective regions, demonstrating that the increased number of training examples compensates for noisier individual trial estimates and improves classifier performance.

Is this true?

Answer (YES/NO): NO